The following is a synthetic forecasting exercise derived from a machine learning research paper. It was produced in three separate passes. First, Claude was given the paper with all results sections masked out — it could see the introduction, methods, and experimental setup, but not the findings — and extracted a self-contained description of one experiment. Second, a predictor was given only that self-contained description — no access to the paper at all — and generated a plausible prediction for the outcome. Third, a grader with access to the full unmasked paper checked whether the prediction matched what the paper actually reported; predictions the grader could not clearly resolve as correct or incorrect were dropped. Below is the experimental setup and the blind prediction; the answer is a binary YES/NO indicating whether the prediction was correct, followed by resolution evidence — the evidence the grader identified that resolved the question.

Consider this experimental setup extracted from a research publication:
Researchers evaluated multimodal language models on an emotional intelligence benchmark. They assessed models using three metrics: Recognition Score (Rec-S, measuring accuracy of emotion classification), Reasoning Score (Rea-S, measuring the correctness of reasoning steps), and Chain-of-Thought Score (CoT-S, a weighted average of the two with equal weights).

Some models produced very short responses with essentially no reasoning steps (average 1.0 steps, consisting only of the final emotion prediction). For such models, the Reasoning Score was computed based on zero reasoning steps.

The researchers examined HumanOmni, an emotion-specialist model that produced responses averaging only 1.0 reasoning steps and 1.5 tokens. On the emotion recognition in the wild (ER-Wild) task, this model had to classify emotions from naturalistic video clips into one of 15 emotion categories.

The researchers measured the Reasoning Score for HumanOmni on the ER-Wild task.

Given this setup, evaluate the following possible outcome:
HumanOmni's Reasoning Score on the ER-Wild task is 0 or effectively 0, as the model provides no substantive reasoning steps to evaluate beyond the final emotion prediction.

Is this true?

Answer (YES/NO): YES